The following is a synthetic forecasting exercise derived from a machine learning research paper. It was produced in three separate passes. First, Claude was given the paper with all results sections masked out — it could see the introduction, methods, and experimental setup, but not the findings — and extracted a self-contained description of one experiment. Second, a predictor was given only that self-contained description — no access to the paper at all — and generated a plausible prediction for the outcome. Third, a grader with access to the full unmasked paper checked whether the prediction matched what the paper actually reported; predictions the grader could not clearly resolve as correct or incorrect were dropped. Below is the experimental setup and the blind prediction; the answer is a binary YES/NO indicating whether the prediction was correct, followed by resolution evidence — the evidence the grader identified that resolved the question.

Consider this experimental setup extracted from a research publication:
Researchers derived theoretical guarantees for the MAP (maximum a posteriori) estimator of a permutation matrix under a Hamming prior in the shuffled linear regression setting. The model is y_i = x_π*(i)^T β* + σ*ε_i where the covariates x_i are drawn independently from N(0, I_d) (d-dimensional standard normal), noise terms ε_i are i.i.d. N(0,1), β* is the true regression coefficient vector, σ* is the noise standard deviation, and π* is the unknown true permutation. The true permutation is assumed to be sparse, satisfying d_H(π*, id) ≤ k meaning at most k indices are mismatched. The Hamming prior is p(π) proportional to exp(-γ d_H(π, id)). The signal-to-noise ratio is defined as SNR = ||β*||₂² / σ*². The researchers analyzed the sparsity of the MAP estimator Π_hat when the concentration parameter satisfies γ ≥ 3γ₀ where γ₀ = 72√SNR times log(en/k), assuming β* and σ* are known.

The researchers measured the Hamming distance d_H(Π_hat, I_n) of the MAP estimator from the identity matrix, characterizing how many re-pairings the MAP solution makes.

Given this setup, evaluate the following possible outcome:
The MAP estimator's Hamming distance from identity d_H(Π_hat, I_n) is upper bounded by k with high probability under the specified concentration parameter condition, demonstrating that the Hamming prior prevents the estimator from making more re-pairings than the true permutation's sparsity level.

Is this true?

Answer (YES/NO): NO